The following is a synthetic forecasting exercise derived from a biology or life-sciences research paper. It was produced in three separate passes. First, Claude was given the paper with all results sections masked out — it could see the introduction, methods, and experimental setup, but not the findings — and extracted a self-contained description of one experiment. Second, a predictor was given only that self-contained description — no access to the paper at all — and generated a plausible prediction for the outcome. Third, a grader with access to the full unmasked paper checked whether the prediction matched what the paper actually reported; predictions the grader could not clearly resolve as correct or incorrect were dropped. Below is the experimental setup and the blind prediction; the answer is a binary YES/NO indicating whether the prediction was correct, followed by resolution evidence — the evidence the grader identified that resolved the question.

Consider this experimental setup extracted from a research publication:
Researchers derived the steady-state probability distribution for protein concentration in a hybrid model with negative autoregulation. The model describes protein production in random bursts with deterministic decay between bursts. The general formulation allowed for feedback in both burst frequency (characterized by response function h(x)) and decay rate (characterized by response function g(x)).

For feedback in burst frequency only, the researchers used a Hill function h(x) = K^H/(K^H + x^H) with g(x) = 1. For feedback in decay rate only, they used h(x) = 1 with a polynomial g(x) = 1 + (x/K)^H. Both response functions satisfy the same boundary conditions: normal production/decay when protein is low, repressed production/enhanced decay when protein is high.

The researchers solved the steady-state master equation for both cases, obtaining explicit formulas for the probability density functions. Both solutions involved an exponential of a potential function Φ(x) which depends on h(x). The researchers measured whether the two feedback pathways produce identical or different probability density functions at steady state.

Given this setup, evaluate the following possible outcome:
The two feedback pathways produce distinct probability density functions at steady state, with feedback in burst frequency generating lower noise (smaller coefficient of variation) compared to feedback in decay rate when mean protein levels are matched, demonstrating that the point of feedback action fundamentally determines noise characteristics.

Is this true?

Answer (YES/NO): NO